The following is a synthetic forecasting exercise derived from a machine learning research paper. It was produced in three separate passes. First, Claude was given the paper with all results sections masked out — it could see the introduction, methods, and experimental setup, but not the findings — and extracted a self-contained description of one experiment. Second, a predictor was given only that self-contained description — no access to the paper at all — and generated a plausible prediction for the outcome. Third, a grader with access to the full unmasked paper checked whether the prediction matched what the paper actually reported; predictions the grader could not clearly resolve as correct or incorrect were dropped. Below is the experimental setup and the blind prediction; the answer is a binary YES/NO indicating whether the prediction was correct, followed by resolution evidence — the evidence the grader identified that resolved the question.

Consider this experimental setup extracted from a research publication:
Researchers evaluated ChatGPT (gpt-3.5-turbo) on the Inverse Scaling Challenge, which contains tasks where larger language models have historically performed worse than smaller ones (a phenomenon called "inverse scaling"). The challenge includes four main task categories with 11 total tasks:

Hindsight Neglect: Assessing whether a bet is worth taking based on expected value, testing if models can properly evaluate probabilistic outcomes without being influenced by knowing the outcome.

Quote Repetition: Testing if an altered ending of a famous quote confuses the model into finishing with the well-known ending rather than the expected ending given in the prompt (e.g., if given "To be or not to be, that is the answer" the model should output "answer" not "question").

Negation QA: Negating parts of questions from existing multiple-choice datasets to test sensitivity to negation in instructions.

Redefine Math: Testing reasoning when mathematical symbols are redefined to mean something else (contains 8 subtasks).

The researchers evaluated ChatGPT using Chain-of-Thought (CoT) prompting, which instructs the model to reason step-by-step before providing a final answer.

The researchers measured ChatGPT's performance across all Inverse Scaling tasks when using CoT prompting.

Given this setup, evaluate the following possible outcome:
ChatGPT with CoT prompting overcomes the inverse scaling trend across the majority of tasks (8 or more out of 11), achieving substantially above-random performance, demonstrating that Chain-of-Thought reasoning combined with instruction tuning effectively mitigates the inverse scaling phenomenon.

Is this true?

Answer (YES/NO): YES